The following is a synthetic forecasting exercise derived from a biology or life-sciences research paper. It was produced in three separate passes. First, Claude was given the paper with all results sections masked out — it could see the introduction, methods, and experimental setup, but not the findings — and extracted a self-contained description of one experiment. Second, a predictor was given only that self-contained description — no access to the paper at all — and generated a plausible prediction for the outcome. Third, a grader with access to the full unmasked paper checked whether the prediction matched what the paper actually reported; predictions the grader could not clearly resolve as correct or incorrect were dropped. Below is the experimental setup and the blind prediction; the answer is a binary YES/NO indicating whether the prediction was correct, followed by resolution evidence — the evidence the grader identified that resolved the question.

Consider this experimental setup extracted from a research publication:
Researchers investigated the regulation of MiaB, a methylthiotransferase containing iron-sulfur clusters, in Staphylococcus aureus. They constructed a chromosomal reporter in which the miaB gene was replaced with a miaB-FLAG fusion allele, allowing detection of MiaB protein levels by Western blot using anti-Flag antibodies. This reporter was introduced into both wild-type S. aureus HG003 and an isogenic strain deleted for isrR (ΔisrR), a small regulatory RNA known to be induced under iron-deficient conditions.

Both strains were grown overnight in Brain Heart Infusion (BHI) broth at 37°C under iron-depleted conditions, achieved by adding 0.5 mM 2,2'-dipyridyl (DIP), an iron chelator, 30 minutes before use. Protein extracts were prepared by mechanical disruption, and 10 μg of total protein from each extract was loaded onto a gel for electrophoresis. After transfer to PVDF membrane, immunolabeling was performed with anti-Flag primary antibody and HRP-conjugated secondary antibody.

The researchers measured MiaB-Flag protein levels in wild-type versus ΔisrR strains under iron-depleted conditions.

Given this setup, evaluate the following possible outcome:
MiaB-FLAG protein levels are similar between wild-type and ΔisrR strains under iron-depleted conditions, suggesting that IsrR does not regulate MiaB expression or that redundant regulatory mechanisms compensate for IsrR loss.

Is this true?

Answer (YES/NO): NO